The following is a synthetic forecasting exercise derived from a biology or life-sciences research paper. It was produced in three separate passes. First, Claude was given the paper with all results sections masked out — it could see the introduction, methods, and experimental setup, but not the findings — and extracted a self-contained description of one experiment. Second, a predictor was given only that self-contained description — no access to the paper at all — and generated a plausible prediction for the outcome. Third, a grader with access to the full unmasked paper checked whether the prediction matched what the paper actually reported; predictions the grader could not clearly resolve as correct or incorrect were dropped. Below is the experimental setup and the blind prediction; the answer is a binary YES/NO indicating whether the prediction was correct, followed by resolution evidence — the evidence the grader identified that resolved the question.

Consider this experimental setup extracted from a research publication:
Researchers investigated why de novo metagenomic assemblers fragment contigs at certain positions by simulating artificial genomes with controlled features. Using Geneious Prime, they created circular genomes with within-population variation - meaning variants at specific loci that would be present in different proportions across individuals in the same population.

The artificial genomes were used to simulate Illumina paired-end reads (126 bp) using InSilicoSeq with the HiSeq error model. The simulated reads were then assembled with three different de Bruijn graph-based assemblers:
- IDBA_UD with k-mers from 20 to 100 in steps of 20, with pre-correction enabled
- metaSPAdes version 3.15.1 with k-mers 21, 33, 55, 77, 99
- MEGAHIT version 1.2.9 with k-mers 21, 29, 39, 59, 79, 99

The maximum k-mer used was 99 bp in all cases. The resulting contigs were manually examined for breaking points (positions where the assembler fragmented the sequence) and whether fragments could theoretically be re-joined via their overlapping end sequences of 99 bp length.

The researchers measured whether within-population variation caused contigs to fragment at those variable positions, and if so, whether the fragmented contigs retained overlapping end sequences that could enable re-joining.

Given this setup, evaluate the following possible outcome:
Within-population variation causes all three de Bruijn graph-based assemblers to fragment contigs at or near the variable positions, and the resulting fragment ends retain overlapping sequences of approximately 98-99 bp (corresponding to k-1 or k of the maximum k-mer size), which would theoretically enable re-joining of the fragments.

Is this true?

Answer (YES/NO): YES